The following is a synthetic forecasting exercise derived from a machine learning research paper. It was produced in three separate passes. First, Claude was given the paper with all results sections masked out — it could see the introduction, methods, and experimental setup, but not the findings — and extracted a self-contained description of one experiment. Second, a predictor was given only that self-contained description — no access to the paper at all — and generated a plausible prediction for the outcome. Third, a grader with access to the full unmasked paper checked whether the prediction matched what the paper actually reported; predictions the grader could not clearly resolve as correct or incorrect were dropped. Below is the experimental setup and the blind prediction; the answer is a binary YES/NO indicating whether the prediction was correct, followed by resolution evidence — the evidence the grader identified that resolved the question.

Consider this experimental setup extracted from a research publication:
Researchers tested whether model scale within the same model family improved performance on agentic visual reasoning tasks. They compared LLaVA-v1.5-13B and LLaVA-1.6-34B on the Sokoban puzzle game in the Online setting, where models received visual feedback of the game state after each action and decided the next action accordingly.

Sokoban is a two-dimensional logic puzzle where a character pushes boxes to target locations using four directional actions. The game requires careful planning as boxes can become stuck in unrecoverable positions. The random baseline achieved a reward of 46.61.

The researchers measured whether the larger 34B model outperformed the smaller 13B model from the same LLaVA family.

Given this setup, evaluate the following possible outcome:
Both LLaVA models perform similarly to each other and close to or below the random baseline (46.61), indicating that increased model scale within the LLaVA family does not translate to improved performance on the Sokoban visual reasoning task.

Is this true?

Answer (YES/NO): YES